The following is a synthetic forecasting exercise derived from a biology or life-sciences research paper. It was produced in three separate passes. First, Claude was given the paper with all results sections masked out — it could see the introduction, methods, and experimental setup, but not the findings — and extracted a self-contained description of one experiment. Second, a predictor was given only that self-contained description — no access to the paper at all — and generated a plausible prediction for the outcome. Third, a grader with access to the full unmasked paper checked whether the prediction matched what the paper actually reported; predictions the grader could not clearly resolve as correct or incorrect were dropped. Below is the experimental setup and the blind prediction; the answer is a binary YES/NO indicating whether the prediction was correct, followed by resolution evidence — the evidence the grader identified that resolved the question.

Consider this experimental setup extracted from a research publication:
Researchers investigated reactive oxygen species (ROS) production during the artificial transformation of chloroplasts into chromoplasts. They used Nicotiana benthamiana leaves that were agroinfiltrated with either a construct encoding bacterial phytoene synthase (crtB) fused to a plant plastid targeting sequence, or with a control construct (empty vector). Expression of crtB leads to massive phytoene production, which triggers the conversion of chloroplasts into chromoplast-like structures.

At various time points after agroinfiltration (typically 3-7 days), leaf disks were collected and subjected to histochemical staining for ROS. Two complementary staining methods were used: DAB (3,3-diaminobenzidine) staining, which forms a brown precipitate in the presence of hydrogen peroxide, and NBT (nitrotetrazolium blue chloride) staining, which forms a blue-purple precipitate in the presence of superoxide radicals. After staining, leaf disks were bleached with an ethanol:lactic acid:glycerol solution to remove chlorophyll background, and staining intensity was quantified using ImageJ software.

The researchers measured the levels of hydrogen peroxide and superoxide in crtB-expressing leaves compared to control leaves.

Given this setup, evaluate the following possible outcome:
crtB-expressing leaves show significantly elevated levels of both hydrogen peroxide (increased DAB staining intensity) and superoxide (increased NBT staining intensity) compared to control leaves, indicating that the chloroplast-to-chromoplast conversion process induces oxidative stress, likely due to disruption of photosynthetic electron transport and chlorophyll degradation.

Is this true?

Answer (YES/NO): NO